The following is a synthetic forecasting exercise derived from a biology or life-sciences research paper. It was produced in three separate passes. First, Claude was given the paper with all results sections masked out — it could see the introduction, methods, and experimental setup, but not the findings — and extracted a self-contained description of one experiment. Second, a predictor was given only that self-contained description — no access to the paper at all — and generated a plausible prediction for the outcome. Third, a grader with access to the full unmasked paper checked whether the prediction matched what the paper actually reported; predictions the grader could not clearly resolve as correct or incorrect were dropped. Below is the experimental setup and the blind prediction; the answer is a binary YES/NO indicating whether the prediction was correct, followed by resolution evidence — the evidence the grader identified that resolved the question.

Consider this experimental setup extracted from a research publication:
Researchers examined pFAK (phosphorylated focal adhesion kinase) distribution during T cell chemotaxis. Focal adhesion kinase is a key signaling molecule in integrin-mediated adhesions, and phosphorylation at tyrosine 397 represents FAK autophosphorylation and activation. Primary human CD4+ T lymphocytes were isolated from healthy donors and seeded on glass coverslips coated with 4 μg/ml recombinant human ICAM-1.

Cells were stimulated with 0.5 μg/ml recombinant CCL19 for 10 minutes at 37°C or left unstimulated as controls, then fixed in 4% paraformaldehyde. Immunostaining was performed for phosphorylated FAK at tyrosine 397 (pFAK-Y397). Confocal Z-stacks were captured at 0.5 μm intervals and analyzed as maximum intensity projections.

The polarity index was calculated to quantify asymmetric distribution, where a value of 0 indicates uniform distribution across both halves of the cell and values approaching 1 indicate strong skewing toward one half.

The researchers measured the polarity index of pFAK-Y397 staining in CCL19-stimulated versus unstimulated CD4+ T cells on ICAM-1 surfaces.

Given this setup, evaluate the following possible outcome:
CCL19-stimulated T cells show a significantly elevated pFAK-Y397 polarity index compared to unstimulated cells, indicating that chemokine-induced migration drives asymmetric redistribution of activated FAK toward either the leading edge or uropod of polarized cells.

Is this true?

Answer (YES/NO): YES